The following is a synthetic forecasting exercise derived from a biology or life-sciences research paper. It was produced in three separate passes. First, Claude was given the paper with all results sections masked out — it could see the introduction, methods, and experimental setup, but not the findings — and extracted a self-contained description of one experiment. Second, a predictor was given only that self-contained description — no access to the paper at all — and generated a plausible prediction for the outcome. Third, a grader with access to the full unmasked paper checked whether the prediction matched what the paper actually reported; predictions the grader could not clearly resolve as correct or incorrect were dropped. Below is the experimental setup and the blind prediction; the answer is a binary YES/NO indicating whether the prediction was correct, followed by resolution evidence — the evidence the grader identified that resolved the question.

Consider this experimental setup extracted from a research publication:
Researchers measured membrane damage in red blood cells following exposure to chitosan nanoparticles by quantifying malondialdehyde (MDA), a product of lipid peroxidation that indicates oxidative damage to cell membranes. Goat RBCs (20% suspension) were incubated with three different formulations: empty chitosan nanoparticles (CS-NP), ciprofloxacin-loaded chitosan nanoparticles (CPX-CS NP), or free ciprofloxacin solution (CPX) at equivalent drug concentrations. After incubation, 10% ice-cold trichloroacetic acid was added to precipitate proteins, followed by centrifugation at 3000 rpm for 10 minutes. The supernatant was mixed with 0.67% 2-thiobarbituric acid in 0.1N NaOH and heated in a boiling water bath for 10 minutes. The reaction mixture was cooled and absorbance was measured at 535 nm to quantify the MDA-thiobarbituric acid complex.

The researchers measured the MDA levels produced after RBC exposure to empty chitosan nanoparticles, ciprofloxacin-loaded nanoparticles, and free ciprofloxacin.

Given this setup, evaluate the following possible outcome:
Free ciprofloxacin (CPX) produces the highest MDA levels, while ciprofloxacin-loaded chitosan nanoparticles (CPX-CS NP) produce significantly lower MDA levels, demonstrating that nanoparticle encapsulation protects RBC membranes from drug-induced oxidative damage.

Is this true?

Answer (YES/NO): NO